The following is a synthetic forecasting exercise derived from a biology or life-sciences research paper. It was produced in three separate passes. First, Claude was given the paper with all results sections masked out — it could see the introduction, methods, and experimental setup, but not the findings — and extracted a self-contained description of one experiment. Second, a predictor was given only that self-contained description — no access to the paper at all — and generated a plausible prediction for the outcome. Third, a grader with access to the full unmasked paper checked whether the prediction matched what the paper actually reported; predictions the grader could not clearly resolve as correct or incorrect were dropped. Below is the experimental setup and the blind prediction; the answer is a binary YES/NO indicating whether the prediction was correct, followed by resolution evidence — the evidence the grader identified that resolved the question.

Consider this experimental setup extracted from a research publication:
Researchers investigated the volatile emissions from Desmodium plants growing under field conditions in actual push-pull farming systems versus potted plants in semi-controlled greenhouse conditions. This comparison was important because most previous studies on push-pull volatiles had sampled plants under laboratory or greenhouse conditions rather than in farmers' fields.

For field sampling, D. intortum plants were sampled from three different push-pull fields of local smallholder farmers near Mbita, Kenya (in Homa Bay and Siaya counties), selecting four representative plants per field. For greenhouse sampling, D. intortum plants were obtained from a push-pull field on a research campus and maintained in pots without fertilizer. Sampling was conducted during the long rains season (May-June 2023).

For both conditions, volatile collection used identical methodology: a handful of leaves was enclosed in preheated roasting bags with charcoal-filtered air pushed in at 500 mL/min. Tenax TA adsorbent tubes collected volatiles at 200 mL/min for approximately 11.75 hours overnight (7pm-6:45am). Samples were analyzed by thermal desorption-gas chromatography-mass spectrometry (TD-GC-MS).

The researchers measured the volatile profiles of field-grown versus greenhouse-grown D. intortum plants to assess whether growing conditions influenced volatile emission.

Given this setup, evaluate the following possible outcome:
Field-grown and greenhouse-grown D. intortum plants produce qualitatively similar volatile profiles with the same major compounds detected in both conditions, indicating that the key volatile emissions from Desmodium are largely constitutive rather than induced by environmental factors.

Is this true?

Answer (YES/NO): NO